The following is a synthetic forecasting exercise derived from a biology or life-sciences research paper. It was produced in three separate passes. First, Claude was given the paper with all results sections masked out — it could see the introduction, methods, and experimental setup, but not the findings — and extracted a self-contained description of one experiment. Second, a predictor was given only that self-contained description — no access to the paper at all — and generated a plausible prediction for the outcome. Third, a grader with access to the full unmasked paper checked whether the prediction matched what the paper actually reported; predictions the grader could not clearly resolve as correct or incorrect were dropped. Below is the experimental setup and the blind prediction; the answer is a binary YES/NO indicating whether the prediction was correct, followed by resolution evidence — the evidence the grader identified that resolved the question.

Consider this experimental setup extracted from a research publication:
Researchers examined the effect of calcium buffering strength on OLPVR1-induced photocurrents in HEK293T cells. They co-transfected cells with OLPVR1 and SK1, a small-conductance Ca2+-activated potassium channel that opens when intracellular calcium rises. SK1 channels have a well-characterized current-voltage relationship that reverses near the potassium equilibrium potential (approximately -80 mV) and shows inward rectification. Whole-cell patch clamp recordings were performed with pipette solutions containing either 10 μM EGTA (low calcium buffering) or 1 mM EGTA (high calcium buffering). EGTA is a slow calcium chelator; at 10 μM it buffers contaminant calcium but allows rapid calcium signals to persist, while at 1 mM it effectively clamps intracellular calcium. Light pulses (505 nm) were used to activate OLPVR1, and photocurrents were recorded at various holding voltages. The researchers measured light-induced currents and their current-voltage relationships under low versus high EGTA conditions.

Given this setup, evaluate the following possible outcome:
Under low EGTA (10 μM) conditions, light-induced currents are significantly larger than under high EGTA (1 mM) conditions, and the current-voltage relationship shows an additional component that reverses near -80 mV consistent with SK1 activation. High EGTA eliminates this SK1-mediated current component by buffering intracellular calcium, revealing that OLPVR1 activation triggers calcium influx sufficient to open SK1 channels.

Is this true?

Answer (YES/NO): NO